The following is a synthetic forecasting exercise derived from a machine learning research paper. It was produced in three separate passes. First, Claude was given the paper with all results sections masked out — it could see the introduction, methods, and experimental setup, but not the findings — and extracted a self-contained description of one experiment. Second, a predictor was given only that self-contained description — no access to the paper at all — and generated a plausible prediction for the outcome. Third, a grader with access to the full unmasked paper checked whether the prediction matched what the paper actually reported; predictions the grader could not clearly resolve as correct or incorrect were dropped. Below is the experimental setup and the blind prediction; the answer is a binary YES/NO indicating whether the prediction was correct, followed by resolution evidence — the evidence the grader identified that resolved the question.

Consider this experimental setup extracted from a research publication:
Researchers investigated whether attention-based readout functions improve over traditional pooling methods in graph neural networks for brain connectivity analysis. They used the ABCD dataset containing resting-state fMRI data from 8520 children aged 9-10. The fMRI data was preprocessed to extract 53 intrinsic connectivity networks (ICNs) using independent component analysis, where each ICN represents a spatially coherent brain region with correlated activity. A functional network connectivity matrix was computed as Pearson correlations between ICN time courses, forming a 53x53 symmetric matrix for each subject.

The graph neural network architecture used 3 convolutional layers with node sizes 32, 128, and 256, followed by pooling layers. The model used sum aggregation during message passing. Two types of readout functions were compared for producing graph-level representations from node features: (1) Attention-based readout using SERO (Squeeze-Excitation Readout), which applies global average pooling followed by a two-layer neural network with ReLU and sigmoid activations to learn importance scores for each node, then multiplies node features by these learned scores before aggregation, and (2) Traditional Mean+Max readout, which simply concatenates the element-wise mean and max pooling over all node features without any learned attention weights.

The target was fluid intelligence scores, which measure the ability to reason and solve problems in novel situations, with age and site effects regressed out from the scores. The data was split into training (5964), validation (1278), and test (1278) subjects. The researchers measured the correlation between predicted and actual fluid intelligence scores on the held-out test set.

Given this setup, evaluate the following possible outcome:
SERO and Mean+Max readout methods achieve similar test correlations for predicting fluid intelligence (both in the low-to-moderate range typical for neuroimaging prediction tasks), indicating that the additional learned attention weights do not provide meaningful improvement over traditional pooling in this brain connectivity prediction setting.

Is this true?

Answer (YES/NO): NO